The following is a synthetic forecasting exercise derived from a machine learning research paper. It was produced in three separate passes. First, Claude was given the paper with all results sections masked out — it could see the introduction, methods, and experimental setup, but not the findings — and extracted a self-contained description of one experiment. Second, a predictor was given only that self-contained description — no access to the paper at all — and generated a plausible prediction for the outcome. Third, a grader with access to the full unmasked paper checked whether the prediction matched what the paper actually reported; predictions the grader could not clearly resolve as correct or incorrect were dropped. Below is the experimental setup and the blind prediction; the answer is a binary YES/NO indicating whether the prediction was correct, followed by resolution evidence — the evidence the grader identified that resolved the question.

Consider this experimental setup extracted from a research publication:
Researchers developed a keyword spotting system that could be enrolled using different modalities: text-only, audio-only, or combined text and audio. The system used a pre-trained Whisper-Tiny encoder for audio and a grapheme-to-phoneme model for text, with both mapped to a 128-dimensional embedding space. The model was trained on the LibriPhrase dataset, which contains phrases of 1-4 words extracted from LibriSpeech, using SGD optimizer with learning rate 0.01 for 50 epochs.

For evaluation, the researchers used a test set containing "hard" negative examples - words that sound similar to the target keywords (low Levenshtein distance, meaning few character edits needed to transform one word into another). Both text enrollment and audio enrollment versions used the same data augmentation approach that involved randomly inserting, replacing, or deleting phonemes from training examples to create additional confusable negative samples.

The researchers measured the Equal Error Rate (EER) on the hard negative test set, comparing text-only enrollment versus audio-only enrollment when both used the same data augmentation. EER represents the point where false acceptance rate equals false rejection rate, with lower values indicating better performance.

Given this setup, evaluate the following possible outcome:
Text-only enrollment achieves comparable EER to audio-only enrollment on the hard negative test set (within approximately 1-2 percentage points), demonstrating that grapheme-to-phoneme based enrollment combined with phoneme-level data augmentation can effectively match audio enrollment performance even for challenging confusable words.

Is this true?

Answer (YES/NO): NO